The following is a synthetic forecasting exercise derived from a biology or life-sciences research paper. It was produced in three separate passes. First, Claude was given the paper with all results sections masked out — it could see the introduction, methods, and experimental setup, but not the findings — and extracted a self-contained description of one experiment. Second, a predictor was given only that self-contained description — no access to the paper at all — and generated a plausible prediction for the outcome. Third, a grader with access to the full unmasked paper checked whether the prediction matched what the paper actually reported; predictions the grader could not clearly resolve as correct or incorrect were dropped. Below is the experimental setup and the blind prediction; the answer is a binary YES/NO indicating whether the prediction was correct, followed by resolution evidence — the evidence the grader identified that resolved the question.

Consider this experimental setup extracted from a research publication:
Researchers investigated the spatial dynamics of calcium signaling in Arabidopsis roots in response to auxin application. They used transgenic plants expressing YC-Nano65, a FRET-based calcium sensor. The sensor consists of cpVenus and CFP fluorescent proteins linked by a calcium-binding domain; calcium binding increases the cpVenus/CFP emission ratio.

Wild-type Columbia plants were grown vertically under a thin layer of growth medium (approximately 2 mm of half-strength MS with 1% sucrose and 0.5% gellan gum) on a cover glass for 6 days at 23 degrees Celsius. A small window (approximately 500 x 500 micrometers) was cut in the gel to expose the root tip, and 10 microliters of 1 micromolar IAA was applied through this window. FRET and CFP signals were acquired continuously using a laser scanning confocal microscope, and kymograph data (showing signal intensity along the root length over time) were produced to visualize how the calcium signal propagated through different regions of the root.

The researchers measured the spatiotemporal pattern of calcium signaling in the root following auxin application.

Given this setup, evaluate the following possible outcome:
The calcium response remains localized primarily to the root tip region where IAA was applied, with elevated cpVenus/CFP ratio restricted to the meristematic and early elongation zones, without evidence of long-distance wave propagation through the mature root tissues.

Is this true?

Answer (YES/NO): NO